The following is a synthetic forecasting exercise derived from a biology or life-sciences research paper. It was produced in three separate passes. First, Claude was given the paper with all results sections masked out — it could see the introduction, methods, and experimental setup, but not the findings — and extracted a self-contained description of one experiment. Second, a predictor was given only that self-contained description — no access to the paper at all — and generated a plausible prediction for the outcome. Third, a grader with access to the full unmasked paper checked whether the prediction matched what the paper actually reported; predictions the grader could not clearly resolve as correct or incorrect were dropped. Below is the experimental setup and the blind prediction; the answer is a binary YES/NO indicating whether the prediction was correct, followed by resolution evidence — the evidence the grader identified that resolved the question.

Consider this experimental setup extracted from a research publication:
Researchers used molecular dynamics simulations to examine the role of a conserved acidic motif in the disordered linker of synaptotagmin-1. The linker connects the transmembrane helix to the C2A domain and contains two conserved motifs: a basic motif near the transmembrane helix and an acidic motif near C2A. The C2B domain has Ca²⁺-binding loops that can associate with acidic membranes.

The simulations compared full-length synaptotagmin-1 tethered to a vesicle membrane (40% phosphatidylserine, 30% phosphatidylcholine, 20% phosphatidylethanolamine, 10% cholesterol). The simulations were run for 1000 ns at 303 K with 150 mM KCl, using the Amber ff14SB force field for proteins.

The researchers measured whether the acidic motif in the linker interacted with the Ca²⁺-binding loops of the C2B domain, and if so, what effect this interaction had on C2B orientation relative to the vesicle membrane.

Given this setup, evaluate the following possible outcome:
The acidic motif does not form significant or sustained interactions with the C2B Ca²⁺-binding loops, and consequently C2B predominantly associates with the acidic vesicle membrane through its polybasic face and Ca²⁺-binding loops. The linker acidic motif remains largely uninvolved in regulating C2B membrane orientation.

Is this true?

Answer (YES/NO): NO